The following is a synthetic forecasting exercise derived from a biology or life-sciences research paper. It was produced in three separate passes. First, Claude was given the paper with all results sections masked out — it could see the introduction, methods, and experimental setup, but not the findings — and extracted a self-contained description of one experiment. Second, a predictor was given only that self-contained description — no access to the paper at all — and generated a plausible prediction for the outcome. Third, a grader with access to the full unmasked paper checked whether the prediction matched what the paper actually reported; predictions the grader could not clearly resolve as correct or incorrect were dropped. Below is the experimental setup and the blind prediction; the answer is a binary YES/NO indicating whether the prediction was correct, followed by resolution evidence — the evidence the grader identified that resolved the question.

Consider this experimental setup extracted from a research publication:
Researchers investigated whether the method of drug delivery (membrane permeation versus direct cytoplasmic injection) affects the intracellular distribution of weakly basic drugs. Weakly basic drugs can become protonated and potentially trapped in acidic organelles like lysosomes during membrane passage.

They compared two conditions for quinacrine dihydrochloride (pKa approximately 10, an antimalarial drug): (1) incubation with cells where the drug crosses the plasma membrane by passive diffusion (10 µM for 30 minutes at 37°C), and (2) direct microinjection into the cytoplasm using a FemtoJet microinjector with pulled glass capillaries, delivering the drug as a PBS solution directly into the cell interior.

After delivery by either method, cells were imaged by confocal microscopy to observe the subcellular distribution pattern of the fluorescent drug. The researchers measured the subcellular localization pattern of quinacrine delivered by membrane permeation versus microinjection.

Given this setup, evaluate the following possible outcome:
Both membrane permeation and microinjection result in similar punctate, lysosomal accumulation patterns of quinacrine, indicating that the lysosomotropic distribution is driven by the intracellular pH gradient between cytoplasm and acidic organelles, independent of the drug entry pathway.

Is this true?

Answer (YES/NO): YES